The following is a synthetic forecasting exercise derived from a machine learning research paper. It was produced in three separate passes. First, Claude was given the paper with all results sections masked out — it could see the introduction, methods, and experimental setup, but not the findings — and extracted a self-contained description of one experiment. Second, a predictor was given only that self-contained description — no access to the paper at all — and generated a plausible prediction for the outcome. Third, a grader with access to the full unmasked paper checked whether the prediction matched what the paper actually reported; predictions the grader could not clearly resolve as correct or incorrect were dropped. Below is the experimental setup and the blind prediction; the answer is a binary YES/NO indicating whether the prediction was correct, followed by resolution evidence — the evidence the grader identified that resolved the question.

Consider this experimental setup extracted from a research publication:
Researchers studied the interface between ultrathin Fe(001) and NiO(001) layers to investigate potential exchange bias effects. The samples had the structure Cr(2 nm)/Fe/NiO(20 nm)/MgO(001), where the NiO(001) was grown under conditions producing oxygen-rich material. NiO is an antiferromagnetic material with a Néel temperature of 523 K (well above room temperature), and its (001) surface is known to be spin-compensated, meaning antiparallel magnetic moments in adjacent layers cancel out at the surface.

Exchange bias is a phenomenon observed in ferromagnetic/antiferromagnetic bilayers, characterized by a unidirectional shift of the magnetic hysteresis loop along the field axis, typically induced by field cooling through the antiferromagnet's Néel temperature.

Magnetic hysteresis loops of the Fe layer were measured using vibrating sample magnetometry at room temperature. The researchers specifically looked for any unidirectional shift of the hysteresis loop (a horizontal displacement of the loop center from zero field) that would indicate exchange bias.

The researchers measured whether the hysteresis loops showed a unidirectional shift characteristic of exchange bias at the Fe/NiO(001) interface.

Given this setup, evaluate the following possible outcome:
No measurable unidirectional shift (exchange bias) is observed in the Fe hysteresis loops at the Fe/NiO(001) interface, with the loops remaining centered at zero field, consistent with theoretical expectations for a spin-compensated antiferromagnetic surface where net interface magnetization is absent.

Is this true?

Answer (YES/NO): NO